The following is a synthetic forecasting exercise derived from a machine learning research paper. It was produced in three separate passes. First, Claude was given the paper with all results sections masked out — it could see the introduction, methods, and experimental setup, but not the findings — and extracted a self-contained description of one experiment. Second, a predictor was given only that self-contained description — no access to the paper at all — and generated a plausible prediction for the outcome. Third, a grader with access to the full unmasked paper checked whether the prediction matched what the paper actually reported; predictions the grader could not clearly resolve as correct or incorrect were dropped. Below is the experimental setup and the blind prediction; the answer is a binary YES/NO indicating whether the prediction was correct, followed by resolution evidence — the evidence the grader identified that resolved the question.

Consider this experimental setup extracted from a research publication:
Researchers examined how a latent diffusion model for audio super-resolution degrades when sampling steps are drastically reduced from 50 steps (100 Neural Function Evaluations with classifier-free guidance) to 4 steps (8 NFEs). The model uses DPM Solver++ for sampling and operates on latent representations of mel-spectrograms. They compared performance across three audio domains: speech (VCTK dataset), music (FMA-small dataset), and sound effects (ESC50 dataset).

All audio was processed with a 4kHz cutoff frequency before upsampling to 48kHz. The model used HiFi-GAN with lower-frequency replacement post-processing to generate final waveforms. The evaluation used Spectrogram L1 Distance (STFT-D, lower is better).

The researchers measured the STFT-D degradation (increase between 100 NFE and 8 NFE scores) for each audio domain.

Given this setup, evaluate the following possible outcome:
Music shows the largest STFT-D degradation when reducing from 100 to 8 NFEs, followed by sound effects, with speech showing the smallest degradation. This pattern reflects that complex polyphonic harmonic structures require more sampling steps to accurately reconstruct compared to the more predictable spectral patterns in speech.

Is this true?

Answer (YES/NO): YES